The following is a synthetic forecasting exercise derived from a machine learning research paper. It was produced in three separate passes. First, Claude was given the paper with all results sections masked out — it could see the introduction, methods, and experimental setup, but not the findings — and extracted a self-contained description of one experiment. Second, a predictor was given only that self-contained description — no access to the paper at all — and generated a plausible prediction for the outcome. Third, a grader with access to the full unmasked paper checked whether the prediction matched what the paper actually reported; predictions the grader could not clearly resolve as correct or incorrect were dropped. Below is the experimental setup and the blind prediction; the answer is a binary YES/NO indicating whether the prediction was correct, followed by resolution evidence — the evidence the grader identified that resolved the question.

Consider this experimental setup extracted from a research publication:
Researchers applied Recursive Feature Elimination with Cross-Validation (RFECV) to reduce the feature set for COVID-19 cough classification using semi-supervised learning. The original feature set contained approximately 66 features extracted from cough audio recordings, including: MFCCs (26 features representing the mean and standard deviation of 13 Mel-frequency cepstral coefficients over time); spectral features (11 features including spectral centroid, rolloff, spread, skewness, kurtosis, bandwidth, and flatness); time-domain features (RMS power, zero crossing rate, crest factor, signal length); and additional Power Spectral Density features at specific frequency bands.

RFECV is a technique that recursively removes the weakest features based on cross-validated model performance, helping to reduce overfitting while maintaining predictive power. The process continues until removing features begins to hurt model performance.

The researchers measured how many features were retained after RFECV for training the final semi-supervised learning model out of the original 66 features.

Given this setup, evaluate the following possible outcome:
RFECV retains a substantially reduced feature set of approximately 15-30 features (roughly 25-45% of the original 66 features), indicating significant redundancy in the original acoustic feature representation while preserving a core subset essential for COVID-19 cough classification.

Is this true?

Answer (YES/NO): NO